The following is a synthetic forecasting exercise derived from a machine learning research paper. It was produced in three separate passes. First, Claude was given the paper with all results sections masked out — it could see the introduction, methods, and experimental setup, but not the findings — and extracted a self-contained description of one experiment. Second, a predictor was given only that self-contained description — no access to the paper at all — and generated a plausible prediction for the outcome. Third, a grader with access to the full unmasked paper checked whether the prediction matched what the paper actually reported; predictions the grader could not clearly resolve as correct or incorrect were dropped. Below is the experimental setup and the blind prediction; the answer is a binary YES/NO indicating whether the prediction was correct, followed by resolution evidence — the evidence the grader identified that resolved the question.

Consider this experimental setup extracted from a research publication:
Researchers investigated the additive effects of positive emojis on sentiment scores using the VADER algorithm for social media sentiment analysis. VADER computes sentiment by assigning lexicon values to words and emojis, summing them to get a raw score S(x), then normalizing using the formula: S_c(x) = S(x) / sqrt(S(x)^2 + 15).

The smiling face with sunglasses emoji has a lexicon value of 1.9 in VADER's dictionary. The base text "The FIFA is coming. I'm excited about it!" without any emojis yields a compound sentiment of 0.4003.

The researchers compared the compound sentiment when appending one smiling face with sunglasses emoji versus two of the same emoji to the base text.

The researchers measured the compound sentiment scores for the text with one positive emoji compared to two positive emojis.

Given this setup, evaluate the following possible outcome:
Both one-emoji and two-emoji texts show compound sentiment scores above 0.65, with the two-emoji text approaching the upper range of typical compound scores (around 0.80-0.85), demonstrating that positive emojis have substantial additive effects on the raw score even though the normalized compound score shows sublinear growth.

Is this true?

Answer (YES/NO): YES